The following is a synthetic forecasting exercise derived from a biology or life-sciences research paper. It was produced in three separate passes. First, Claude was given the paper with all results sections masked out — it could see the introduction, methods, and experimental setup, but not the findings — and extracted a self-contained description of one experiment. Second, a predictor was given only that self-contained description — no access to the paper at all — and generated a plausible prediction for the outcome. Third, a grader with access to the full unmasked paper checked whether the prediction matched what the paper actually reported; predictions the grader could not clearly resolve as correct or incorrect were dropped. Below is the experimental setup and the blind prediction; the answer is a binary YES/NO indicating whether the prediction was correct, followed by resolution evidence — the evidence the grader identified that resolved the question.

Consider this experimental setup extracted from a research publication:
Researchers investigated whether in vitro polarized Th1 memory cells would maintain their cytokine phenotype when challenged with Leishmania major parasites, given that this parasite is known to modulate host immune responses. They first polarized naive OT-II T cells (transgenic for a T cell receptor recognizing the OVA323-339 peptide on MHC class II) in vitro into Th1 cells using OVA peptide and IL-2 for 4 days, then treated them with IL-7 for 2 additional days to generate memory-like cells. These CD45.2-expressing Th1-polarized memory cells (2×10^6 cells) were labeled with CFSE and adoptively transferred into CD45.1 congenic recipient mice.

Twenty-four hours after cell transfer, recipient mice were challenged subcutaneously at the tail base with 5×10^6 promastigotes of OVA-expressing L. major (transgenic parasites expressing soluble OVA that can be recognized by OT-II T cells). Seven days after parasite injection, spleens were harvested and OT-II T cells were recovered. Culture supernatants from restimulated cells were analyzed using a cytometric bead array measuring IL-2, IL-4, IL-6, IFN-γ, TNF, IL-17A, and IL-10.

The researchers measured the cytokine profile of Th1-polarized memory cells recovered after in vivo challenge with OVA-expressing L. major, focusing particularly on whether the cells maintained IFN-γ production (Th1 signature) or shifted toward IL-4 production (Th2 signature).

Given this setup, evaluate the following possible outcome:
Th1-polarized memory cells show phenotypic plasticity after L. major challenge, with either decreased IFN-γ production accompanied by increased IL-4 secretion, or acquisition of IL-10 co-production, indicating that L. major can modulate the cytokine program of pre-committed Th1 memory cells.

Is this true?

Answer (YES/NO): NO